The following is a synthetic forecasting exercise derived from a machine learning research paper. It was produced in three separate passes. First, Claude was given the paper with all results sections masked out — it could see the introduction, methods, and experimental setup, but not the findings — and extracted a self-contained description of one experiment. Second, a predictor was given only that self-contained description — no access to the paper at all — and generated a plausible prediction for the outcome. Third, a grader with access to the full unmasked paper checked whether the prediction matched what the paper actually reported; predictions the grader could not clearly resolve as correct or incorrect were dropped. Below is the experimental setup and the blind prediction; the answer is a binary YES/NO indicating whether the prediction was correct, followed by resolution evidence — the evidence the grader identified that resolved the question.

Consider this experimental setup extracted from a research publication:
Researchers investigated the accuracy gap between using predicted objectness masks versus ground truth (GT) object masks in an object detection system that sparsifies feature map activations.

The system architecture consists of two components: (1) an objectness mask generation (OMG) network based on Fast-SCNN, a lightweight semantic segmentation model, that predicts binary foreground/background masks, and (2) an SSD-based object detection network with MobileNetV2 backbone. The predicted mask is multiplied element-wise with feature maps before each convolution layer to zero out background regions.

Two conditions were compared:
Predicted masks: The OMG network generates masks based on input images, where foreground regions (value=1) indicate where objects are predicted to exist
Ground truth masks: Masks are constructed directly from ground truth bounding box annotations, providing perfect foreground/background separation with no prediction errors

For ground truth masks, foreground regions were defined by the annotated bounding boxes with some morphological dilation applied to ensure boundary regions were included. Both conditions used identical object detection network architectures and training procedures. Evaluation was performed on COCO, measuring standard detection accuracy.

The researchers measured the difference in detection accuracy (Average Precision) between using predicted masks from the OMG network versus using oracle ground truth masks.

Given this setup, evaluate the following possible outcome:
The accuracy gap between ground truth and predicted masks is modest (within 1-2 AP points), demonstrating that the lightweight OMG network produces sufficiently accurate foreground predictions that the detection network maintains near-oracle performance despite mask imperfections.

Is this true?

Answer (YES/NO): NO